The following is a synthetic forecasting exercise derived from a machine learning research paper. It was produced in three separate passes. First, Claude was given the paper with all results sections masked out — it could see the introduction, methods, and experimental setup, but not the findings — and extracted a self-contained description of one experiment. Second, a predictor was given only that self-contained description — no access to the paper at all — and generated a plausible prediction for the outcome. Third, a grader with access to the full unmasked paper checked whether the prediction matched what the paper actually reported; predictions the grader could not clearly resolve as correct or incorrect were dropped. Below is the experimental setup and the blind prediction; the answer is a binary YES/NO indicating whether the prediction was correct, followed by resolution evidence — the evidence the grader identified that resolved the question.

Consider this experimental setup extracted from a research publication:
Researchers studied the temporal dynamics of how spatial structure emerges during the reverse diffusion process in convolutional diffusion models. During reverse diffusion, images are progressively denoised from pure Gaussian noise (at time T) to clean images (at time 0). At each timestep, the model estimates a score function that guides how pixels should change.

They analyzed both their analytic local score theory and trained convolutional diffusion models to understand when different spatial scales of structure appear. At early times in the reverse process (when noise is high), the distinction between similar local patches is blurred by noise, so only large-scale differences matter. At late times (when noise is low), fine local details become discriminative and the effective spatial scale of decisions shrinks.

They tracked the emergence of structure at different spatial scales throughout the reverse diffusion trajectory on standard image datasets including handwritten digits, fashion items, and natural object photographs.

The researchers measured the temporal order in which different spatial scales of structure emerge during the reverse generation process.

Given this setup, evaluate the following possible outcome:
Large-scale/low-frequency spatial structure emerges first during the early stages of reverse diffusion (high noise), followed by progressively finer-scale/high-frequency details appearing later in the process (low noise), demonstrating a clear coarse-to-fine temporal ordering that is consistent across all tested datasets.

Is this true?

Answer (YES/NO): YES